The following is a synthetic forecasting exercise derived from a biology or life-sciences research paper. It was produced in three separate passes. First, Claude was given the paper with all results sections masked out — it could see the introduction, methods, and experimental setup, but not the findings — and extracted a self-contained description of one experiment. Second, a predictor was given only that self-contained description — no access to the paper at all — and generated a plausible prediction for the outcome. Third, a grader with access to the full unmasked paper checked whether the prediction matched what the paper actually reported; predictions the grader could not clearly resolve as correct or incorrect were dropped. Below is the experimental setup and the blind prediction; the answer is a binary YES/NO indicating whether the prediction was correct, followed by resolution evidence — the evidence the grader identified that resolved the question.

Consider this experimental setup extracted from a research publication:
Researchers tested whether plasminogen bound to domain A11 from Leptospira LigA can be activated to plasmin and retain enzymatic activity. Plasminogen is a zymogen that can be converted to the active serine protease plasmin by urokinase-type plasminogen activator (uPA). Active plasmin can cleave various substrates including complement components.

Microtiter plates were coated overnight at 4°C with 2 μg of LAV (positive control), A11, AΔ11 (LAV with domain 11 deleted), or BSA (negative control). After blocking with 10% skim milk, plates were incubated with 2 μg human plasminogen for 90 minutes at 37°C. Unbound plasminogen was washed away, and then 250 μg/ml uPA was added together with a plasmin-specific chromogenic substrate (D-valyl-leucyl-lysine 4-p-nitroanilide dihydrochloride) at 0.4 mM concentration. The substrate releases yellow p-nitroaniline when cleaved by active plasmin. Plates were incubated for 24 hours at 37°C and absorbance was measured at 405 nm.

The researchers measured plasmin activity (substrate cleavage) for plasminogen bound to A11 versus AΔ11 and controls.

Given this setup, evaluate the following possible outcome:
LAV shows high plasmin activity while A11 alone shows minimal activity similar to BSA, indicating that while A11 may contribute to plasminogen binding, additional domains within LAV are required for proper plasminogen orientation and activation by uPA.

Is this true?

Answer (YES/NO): NO